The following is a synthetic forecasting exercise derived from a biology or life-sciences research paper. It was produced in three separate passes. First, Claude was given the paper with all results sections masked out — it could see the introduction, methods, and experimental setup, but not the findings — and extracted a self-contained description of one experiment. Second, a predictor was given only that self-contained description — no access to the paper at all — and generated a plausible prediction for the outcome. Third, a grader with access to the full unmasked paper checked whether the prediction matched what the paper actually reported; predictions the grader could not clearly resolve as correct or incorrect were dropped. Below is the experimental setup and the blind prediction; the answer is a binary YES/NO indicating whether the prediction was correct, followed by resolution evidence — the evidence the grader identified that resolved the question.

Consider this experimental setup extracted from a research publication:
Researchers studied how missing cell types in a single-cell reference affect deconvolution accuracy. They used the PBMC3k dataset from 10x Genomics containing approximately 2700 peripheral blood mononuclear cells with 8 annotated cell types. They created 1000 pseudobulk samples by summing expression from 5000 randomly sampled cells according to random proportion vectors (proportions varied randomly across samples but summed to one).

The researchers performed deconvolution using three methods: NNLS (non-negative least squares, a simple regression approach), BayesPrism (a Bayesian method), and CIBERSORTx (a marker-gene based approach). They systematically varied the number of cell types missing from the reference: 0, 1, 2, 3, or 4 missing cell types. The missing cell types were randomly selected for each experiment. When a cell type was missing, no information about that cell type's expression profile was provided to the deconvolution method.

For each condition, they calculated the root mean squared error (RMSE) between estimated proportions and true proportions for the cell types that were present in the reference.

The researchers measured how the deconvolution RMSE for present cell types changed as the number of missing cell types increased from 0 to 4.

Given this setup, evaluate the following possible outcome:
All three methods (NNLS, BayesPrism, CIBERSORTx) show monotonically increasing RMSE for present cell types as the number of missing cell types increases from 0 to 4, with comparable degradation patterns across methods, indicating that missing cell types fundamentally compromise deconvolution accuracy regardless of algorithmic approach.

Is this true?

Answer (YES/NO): YES